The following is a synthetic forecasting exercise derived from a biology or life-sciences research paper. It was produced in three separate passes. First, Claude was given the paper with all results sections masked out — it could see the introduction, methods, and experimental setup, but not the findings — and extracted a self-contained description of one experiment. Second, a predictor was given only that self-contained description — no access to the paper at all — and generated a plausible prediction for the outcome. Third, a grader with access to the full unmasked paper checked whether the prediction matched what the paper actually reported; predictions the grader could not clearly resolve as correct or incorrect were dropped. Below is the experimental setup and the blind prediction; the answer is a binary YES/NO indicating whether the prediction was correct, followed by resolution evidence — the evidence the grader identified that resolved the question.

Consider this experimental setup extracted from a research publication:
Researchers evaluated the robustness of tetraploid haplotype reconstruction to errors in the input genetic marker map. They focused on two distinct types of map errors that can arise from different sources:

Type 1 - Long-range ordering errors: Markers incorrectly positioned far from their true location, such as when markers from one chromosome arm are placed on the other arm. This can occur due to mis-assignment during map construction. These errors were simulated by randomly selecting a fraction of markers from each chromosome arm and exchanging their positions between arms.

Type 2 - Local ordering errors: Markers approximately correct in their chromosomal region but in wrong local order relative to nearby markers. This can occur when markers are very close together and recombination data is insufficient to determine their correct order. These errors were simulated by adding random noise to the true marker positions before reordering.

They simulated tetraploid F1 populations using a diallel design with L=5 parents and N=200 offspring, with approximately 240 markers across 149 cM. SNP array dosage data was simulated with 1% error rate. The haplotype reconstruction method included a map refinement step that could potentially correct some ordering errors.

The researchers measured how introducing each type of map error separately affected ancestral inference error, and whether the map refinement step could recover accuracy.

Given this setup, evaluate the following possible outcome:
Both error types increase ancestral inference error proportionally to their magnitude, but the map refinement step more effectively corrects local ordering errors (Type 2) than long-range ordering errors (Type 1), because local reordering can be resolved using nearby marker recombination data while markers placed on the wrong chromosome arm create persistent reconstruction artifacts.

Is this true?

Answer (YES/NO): NO